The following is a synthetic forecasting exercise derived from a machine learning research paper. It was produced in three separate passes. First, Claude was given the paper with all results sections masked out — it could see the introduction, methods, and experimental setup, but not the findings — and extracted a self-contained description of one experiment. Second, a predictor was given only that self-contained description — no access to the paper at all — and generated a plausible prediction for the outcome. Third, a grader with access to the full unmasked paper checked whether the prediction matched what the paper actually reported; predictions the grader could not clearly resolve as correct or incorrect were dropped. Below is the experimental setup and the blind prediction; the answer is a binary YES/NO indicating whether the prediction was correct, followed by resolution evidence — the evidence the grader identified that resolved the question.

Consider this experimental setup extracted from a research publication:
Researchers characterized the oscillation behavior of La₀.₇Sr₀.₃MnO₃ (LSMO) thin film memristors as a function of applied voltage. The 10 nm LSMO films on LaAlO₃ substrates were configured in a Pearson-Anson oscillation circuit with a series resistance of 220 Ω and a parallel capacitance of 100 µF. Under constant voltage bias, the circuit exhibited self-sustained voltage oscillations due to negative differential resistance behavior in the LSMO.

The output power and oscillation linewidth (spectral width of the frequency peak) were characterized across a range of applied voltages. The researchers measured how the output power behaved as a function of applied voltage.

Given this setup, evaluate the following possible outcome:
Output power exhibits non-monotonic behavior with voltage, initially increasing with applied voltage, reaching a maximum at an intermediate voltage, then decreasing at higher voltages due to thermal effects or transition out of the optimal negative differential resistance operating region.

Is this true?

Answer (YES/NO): NO